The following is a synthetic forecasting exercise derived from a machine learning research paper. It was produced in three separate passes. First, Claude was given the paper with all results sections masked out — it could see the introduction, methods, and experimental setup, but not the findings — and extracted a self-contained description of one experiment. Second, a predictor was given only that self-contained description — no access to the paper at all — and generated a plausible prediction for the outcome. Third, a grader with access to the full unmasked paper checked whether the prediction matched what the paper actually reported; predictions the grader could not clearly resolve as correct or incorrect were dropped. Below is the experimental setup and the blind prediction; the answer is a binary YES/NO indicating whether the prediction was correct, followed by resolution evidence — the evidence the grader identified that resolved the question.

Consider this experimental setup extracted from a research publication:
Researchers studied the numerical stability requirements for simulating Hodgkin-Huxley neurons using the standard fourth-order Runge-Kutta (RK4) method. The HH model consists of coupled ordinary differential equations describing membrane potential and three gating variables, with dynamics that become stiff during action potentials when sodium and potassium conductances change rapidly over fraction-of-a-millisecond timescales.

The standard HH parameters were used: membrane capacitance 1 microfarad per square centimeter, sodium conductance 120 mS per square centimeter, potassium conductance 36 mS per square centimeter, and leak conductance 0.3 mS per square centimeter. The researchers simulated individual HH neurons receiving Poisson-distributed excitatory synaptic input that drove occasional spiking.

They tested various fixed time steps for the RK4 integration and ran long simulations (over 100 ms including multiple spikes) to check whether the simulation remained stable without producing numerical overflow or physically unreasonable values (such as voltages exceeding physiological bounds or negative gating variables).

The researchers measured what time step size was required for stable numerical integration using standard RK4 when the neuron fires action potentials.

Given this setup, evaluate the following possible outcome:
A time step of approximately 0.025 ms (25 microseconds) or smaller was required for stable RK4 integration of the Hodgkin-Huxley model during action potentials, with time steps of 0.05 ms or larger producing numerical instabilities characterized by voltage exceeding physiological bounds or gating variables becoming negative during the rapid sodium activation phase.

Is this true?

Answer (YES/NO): NO